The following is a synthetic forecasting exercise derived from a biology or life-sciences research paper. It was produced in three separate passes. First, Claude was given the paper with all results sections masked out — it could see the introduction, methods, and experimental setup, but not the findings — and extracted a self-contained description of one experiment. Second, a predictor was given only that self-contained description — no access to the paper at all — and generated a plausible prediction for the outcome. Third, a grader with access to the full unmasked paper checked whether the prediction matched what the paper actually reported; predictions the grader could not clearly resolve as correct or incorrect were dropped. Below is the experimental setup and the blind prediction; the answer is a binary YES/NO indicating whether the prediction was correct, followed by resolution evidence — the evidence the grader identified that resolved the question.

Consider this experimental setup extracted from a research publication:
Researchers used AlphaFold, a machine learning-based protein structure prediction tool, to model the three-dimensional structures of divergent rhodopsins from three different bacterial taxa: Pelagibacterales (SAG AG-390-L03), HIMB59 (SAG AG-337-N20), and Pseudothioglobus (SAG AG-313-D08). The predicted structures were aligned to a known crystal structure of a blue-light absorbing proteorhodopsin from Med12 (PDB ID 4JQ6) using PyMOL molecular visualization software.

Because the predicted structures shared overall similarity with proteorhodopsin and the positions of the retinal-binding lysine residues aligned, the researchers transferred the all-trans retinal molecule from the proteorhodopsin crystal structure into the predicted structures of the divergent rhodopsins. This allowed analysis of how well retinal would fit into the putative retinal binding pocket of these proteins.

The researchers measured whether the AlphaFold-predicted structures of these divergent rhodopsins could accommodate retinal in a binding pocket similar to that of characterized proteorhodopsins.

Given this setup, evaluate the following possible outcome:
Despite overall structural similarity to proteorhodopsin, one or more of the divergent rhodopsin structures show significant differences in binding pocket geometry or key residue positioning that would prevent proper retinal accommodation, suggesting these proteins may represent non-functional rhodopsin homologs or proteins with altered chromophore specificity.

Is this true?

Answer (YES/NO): YES